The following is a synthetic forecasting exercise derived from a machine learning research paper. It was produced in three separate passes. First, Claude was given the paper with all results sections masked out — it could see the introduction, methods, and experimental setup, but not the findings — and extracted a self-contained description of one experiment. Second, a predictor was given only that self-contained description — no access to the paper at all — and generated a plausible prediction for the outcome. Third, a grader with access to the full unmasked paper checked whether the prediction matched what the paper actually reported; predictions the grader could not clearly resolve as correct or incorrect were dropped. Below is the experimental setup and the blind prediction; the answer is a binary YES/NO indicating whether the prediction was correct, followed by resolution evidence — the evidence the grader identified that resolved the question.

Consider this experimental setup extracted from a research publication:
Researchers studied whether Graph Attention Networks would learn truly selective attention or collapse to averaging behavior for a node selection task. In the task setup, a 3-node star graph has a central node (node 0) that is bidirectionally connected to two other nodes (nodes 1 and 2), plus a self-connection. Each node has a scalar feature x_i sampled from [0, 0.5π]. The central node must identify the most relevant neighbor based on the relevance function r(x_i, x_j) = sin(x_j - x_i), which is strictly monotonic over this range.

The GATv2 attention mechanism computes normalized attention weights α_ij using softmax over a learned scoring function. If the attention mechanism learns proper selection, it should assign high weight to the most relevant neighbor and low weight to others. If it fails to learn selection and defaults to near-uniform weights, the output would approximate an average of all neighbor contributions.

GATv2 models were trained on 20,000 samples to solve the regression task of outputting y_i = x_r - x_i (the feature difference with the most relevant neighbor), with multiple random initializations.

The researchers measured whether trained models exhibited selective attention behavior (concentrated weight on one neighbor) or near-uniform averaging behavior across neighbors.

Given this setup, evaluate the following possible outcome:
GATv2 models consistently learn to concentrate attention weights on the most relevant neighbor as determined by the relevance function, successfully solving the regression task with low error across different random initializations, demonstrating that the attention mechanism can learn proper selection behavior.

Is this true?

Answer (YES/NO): NO